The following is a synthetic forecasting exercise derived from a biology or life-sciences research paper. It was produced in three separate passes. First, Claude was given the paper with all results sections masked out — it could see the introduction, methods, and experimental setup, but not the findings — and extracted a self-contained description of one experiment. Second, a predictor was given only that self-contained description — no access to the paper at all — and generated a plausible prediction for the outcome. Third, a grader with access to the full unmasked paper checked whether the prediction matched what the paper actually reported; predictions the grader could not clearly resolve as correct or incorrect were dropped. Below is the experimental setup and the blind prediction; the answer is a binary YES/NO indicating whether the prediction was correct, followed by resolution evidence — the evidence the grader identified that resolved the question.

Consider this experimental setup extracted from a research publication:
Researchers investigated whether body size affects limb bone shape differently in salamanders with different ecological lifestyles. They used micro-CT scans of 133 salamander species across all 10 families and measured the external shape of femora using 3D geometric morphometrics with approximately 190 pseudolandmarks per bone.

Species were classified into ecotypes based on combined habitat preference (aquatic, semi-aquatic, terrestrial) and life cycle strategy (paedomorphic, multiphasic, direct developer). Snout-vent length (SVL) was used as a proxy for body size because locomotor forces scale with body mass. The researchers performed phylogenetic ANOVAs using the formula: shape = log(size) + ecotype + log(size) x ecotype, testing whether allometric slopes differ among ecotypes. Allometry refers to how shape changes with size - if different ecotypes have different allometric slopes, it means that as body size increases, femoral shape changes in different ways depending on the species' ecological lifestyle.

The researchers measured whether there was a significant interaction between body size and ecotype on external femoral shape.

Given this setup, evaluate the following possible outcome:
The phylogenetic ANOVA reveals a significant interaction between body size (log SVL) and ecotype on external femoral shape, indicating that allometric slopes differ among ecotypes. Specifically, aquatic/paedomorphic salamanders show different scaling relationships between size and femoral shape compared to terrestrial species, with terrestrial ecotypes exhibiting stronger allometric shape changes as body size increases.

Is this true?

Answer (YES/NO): NO